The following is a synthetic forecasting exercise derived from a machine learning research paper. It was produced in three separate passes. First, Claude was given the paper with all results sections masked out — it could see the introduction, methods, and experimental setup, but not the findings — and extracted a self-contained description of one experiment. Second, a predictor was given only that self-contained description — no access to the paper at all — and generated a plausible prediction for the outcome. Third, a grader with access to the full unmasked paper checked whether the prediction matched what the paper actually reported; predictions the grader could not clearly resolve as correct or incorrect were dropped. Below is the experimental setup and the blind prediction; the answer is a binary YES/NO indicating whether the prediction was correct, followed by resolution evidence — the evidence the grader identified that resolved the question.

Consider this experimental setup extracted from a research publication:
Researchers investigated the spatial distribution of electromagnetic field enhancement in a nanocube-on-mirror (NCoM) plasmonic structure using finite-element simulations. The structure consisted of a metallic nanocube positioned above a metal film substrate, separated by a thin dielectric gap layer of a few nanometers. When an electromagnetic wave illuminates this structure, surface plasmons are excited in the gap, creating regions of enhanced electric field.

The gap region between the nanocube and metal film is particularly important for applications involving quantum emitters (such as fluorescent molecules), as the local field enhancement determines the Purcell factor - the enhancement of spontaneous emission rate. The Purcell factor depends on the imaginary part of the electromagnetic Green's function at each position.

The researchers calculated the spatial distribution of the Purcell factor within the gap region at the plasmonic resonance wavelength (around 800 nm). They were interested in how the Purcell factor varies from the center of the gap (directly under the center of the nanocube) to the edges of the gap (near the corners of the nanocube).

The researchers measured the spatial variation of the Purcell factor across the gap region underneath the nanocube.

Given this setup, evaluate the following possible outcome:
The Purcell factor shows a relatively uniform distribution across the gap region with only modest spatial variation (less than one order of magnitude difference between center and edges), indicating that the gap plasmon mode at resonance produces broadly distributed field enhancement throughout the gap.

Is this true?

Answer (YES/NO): NO